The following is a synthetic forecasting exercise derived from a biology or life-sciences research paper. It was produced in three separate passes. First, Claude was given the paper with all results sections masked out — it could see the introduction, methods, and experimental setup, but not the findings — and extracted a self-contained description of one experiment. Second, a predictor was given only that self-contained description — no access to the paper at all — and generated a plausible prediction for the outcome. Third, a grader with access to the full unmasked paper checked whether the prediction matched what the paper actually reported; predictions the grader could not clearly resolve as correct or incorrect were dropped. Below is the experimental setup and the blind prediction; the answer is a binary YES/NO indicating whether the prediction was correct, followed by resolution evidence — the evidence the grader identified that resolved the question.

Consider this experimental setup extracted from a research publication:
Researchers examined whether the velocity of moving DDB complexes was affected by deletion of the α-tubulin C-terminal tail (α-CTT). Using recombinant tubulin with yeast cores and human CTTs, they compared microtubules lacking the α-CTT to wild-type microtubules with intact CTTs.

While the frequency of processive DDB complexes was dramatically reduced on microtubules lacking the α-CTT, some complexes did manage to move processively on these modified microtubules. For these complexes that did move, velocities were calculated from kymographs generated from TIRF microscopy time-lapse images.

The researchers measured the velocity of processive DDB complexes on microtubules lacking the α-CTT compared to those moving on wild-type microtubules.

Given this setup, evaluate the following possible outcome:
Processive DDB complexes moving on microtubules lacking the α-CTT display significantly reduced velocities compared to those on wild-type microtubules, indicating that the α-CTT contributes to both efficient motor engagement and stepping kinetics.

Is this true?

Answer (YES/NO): NO